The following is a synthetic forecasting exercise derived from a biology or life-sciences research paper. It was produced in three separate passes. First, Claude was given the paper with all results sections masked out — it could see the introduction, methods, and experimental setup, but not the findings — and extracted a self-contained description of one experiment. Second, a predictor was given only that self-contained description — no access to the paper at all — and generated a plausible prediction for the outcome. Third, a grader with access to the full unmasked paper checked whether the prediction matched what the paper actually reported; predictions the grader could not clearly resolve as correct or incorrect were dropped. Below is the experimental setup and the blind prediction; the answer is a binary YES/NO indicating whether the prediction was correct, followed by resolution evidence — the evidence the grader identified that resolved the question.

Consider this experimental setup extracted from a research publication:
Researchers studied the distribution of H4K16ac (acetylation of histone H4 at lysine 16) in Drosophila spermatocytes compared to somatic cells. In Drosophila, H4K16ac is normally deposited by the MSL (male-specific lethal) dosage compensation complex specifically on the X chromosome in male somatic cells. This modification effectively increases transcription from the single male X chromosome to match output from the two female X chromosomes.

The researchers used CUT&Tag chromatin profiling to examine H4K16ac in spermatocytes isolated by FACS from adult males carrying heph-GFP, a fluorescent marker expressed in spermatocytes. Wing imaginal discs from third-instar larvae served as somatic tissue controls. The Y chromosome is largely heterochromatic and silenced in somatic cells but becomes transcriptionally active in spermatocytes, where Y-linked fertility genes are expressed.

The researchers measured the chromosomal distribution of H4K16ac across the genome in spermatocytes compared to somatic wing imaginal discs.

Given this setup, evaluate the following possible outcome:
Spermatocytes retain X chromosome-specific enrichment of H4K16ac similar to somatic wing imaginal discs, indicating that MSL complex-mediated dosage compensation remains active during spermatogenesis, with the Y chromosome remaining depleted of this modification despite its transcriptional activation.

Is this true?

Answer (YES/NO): NO